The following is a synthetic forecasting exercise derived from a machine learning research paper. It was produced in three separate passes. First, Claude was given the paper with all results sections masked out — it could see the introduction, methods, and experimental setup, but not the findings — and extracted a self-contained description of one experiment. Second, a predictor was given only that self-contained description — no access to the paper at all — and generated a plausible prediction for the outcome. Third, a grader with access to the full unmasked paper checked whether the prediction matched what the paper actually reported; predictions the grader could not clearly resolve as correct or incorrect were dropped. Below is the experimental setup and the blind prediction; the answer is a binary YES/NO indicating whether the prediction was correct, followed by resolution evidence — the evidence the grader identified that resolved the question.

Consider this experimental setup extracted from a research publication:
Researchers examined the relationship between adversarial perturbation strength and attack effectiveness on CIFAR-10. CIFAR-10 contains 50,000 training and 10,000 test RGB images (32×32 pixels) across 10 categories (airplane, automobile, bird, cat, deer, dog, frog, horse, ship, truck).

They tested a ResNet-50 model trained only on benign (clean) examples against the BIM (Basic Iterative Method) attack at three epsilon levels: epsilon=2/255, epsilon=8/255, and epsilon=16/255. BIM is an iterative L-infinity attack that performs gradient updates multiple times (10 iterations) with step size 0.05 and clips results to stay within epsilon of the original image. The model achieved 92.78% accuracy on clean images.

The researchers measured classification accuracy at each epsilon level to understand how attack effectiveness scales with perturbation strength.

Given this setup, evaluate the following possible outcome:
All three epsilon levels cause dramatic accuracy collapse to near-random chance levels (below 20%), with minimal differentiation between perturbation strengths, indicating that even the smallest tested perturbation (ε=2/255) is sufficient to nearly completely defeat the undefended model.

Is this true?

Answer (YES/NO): NO